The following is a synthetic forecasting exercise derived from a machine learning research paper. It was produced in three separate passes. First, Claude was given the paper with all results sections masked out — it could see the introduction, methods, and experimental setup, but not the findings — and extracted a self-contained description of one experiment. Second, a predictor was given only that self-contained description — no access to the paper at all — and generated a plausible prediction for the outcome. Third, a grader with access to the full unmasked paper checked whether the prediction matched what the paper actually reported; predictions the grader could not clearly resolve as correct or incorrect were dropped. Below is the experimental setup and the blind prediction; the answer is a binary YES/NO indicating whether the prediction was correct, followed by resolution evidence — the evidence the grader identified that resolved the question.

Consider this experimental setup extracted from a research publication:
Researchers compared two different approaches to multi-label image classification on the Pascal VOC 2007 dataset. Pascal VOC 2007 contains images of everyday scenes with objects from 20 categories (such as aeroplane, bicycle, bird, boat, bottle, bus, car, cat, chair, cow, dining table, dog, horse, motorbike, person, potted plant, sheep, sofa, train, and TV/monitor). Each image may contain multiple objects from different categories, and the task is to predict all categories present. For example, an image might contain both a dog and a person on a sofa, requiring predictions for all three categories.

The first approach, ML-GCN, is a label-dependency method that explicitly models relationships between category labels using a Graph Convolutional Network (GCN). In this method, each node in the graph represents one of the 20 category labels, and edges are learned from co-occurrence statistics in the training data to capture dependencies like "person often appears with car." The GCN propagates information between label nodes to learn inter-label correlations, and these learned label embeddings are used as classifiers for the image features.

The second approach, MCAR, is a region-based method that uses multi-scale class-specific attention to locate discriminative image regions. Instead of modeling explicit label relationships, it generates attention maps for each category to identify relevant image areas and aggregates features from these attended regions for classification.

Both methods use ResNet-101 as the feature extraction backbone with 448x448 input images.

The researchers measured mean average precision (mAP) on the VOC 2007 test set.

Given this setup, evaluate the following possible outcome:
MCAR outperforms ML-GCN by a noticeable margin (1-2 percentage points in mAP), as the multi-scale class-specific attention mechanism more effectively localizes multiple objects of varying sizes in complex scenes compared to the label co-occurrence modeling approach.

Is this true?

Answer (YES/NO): NO